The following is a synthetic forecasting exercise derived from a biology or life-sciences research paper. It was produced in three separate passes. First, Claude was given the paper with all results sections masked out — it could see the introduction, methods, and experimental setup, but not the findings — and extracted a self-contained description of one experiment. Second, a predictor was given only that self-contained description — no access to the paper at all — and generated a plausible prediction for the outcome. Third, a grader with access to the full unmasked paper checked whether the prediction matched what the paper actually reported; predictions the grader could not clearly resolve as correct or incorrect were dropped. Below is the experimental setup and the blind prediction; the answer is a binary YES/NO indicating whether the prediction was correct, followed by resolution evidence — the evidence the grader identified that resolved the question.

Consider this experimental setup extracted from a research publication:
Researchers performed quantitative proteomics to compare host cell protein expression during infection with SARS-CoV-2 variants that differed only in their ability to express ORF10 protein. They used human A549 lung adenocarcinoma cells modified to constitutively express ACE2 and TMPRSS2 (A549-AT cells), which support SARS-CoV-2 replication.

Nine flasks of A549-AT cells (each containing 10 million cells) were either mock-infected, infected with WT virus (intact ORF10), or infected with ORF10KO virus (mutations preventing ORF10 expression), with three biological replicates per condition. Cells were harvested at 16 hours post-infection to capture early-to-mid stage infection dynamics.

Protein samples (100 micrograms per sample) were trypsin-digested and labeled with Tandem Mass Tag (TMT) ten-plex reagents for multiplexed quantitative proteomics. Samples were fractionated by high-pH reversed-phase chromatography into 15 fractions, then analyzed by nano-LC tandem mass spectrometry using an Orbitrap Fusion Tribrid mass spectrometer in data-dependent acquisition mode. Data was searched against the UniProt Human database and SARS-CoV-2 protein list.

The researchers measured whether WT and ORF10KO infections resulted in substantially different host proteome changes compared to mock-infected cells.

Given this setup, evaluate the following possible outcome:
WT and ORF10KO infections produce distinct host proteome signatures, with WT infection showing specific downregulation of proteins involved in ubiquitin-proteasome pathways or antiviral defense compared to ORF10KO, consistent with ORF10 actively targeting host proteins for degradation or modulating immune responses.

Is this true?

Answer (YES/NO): NO